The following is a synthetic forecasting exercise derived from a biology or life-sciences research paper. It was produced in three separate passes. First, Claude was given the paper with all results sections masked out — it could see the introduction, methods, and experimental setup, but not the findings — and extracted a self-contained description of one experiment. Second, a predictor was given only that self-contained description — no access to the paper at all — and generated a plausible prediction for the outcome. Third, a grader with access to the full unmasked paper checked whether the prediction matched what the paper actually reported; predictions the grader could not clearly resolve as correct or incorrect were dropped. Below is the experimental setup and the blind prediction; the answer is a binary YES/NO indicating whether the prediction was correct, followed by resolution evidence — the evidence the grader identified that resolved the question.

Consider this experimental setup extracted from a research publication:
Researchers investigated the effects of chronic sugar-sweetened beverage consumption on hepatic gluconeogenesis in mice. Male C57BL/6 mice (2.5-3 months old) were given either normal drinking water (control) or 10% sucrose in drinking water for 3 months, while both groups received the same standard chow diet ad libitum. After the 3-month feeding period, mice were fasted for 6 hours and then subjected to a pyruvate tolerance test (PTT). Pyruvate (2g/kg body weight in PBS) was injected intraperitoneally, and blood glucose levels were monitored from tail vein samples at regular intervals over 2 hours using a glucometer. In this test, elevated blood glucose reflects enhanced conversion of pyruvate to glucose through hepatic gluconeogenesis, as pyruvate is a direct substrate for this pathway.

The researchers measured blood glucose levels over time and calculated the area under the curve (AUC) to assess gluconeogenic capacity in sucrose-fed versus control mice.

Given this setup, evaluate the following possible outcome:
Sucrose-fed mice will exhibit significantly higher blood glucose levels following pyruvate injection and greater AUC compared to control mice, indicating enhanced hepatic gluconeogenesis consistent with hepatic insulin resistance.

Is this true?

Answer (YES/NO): YES